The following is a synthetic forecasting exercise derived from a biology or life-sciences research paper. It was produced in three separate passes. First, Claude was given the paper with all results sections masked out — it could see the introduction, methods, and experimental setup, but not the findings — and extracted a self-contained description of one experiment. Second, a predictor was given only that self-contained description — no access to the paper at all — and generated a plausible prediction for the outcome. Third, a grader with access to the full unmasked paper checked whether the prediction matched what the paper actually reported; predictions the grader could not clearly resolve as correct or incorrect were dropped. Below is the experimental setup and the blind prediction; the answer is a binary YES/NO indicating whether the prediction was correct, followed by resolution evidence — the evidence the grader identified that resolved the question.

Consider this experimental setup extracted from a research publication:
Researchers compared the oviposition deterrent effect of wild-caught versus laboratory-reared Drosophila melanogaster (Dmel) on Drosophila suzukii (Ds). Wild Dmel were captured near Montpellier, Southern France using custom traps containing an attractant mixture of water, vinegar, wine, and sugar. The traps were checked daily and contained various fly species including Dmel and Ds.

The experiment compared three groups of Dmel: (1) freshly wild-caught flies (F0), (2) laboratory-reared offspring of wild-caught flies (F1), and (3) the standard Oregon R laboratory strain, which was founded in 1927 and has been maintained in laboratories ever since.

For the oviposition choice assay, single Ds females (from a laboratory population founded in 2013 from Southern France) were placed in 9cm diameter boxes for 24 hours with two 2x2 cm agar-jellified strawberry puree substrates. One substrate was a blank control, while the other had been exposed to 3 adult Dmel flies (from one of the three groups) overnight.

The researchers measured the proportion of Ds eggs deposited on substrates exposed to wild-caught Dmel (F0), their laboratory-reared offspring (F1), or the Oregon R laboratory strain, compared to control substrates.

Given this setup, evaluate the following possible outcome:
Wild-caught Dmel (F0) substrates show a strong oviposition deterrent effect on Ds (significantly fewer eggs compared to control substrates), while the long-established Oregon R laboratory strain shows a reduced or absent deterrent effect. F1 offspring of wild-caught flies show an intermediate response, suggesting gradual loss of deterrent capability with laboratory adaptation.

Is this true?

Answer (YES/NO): NO